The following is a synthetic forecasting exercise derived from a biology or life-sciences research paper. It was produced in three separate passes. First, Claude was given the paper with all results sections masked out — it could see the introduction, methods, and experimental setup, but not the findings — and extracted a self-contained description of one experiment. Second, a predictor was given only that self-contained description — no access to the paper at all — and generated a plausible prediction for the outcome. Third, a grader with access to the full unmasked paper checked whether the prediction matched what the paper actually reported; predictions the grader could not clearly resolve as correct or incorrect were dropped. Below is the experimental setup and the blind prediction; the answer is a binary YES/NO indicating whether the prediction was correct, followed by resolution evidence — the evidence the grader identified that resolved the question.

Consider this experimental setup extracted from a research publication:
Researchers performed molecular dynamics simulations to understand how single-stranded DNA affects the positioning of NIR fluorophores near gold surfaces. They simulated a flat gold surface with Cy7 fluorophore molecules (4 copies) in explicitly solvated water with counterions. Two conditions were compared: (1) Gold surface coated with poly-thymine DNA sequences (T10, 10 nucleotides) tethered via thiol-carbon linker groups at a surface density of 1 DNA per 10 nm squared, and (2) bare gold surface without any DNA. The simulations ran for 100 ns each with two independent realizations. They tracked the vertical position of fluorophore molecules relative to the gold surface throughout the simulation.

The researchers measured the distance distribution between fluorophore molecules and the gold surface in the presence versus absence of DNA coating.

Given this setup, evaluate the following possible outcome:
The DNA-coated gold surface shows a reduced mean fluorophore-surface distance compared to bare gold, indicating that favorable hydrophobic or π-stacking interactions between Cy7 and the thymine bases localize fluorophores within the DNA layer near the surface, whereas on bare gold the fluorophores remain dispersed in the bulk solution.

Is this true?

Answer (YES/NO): NO